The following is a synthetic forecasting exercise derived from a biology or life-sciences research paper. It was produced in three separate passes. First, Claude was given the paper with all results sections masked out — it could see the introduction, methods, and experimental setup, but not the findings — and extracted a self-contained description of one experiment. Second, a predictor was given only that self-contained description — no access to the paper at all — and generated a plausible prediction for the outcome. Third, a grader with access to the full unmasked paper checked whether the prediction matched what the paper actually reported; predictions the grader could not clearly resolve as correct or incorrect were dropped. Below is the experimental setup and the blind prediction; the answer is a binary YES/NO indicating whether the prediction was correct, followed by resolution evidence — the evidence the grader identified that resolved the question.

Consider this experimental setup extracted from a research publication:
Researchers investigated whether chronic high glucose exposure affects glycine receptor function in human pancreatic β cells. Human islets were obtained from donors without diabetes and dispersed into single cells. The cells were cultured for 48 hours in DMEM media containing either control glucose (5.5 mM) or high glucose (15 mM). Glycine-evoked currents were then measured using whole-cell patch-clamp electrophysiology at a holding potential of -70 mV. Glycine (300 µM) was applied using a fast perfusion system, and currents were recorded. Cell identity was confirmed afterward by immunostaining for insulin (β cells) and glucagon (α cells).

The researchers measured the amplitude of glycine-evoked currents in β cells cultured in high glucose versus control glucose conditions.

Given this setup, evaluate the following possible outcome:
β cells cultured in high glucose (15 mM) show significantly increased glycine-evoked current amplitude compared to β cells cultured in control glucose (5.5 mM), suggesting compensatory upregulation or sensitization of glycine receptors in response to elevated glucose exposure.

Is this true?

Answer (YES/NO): NO